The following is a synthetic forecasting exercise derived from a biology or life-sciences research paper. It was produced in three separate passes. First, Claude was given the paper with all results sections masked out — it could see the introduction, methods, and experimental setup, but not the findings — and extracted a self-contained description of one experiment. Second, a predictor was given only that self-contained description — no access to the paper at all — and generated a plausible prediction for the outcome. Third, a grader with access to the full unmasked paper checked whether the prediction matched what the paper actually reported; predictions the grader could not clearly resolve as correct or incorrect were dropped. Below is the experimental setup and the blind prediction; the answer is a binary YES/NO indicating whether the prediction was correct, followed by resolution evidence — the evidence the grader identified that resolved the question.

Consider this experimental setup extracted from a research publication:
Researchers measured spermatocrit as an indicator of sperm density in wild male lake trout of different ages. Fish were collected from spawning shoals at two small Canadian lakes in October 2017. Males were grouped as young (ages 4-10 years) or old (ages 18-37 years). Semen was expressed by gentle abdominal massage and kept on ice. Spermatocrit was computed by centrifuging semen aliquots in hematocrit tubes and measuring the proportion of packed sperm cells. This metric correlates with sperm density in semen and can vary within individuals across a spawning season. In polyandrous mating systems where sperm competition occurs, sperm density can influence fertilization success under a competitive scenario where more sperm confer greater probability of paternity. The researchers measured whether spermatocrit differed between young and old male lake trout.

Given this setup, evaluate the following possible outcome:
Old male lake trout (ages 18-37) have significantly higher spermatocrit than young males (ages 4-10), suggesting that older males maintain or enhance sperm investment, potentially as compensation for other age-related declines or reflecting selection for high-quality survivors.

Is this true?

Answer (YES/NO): NO